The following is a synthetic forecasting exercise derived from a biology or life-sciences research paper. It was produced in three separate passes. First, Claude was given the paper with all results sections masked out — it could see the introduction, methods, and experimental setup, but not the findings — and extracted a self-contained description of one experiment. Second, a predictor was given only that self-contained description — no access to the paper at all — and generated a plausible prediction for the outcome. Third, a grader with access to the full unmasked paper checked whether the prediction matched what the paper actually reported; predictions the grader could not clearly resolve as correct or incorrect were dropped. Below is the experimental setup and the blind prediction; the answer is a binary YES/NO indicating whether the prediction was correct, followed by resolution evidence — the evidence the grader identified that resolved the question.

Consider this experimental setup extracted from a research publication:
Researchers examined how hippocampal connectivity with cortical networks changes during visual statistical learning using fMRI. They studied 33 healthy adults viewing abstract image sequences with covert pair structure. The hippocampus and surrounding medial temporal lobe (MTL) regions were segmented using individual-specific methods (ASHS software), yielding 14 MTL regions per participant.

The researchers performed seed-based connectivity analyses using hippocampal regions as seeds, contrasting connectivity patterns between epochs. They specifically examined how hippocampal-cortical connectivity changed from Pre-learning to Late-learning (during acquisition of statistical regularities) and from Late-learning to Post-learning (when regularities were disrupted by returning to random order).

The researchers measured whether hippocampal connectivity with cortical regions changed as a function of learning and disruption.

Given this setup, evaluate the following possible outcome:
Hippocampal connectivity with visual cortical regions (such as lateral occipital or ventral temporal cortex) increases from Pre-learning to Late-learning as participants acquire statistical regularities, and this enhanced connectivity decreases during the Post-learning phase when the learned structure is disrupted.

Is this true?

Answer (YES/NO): NO